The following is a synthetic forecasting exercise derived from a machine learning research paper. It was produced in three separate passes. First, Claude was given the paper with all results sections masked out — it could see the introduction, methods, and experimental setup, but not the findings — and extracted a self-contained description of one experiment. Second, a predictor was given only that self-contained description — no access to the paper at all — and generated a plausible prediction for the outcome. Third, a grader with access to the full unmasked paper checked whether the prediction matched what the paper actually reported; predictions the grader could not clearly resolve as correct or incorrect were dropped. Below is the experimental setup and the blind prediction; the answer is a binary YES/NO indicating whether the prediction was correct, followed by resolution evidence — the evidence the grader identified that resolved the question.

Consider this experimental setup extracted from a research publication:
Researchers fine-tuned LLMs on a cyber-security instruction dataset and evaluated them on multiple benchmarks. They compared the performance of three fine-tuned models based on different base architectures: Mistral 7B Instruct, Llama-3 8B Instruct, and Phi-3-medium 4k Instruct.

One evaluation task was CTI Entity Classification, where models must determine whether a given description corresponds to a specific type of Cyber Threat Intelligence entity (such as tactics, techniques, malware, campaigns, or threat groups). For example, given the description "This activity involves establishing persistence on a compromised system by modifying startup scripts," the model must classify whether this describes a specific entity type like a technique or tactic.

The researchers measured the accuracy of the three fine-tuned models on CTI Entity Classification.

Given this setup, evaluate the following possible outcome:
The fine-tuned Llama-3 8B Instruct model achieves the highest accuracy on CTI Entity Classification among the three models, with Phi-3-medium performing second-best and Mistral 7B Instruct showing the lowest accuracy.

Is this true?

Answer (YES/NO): NO